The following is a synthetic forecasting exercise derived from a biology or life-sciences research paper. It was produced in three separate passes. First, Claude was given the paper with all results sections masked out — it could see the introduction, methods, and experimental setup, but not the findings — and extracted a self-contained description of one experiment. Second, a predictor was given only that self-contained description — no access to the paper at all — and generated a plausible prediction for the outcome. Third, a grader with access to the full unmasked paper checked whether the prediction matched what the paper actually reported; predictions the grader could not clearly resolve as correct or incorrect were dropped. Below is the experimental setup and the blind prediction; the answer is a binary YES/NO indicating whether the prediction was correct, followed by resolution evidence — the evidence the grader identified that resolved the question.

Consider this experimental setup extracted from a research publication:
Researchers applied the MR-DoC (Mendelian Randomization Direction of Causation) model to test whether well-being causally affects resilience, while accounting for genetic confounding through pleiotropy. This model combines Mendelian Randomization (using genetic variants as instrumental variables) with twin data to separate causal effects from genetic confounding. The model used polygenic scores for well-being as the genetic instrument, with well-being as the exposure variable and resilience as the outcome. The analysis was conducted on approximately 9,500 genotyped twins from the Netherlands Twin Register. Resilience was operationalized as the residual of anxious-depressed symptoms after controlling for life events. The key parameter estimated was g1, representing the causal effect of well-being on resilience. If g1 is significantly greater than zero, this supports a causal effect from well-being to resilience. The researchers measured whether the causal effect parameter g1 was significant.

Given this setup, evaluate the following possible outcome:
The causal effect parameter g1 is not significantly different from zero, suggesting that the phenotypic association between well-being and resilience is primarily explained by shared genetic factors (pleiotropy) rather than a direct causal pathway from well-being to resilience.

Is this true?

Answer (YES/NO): NO